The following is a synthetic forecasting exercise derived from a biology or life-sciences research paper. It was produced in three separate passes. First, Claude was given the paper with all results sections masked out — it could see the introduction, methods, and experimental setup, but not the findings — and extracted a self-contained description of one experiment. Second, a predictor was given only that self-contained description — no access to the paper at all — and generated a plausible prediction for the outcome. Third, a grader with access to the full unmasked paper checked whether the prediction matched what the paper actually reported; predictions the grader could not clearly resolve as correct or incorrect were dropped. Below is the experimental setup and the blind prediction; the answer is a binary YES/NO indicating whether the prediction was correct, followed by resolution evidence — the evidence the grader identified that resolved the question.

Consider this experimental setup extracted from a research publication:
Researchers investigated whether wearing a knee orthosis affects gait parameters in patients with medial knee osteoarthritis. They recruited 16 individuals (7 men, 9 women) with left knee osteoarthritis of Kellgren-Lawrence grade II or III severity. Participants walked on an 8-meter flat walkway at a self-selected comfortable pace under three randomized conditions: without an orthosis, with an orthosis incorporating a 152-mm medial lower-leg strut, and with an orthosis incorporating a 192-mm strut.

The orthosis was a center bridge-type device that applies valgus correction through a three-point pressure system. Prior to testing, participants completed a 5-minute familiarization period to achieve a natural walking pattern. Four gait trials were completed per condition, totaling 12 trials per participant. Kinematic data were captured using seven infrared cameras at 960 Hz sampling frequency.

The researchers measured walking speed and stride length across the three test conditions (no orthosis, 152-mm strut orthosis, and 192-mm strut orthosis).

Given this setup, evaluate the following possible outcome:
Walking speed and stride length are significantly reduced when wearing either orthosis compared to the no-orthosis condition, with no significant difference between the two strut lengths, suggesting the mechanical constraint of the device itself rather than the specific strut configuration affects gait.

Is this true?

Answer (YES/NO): NO